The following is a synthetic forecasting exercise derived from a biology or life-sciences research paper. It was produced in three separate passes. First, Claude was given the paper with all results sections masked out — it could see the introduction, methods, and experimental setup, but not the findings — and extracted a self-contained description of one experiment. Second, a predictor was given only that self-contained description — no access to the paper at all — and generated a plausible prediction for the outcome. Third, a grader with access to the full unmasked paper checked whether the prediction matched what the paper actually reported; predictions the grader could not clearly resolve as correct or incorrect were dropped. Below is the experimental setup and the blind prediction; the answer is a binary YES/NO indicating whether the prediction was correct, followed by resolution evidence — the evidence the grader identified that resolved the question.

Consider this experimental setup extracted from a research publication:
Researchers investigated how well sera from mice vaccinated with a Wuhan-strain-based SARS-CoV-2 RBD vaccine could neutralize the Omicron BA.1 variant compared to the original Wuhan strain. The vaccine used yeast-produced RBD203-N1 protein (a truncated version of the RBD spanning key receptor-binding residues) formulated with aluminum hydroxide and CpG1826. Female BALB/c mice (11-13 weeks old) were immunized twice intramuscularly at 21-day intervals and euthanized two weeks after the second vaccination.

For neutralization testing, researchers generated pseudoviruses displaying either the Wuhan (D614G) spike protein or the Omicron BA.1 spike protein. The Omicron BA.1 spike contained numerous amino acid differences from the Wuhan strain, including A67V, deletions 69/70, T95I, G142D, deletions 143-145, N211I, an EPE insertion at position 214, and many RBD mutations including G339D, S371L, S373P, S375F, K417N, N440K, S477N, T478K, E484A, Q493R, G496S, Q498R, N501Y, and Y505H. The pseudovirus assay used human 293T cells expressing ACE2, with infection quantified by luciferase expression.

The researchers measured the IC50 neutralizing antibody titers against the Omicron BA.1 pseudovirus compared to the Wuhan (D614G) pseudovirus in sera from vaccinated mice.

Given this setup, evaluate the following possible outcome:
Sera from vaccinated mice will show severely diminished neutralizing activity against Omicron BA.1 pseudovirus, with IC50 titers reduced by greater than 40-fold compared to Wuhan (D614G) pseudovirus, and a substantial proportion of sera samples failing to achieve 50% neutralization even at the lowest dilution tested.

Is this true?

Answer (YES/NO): NO